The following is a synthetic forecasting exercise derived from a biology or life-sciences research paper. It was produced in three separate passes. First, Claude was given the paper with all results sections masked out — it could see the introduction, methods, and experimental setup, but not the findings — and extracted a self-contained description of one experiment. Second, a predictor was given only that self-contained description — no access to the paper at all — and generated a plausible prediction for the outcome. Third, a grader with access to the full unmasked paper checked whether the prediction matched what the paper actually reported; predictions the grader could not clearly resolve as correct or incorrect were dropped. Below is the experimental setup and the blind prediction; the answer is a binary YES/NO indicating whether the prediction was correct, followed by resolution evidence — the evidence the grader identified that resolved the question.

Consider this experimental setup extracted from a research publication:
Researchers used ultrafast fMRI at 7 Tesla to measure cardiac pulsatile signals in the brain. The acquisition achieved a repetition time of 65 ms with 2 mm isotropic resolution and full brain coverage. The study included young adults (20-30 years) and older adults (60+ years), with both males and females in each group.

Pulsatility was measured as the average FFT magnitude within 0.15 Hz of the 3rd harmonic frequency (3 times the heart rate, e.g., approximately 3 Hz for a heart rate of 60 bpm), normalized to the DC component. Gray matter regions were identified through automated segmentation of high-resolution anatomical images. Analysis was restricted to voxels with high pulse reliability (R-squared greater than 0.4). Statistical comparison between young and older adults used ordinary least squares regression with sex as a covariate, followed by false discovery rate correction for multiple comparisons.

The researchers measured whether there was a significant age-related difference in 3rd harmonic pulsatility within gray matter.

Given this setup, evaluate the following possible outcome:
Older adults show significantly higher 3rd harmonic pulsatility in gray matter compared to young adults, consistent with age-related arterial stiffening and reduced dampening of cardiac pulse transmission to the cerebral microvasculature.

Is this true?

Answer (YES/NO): NO